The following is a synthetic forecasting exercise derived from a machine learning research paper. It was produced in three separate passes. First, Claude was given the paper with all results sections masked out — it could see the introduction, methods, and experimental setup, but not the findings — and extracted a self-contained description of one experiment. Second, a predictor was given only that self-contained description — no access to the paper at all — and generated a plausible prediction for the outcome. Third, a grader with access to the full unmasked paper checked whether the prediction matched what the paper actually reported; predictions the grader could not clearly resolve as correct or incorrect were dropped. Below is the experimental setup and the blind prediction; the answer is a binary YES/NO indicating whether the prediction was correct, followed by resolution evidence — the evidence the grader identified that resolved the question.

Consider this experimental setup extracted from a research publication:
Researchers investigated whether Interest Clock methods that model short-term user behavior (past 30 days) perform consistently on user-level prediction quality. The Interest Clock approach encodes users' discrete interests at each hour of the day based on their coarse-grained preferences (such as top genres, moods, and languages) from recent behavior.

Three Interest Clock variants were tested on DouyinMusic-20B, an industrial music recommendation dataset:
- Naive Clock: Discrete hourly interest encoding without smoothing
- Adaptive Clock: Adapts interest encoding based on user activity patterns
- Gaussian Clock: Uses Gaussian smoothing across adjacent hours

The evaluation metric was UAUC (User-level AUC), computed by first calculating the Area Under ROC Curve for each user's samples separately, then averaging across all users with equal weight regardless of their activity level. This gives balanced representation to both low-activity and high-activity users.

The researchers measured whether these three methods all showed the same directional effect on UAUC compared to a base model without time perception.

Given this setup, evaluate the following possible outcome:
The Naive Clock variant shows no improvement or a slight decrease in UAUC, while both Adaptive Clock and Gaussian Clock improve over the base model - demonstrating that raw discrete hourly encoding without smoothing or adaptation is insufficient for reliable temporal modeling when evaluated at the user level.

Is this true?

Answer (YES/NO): NO